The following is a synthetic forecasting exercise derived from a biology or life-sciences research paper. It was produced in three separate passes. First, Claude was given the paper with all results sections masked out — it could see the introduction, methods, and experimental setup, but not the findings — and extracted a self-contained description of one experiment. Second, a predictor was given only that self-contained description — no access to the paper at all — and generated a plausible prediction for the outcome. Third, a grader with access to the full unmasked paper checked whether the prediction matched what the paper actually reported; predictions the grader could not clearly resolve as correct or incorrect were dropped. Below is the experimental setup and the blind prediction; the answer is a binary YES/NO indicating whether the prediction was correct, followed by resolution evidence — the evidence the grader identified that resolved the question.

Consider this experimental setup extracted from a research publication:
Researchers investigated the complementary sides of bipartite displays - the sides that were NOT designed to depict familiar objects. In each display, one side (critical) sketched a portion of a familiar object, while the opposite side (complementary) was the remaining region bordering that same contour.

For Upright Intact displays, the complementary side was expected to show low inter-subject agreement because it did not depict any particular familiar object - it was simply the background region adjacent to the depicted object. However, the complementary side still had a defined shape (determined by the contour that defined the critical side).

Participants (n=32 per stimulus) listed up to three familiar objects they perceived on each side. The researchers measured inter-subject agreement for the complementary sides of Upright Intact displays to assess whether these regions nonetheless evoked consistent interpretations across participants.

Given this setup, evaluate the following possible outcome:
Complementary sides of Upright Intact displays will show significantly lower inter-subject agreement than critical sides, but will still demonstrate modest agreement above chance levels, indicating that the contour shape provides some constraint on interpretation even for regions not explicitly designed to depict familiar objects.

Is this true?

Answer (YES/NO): YES